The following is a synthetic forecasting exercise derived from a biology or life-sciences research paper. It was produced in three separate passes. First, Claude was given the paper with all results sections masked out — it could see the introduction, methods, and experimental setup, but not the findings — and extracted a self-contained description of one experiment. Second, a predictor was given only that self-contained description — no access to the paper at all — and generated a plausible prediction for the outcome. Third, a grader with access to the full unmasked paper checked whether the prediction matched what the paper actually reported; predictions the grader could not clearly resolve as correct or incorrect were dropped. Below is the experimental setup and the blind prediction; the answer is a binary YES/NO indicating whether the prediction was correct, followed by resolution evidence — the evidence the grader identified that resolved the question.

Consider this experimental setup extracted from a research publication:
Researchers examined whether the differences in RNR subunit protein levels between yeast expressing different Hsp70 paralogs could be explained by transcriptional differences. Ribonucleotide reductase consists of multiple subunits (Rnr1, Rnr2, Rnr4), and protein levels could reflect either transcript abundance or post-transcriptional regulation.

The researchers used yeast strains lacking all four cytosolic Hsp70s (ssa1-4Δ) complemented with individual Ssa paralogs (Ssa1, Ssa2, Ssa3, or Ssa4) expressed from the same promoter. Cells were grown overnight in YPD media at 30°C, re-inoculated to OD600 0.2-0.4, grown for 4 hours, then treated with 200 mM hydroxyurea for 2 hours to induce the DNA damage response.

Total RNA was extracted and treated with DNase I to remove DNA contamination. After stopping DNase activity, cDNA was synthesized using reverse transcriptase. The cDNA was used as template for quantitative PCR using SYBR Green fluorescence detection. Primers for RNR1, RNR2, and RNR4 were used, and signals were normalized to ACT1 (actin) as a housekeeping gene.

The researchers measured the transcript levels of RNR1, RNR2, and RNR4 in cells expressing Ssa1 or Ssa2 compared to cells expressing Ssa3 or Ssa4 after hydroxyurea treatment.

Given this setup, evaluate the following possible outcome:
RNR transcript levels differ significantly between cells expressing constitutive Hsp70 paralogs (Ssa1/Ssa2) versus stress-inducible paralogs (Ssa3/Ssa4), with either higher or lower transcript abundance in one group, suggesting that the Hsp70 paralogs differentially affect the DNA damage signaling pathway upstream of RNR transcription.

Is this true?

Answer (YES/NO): NO